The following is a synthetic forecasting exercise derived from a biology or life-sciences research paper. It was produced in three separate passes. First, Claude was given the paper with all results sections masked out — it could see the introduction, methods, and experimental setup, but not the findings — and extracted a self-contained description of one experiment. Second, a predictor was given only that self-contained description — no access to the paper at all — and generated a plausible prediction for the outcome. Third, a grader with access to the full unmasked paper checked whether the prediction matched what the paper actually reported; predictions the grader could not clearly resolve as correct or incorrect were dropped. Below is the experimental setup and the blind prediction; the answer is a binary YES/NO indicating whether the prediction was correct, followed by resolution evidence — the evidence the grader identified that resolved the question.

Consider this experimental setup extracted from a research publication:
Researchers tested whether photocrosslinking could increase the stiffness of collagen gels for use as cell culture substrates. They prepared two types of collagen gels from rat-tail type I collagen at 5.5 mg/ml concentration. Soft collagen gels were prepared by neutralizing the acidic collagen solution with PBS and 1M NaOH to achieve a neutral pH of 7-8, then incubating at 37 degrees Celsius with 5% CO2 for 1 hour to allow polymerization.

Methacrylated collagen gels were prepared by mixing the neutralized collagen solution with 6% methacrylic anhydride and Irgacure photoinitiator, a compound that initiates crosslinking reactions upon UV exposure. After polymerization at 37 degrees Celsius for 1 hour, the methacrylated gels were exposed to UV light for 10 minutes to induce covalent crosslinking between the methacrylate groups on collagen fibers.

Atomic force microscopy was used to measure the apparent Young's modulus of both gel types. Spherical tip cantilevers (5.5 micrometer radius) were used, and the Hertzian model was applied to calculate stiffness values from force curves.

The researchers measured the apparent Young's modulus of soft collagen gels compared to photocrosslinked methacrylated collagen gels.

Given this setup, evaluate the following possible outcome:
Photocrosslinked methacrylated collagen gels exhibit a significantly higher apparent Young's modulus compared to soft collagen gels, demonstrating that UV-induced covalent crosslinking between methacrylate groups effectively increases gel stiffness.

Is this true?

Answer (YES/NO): YES